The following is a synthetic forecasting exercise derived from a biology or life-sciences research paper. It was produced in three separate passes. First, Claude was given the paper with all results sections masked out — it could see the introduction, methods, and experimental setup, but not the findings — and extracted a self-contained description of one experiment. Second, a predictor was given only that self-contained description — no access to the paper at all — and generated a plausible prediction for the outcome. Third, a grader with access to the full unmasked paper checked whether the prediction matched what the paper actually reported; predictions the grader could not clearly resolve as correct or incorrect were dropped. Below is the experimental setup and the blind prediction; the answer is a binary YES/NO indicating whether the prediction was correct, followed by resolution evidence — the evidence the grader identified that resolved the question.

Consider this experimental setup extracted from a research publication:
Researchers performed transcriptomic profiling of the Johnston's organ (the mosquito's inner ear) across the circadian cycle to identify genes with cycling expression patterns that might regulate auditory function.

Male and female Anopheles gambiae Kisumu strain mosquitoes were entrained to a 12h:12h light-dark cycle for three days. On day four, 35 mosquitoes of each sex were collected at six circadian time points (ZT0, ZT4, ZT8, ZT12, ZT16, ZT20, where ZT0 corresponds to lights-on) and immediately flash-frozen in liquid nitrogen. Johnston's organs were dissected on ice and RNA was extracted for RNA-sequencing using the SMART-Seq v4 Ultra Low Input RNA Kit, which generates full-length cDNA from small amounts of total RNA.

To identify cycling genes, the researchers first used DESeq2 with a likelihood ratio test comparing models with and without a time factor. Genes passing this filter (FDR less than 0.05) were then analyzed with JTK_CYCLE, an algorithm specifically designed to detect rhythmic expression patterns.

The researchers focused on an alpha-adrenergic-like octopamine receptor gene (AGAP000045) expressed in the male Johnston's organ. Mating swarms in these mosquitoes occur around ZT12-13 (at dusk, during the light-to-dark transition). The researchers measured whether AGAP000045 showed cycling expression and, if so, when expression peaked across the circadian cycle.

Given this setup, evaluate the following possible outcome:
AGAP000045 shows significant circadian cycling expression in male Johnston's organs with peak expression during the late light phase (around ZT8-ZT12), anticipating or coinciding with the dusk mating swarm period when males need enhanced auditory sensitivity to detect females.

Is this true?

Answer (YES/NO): NO